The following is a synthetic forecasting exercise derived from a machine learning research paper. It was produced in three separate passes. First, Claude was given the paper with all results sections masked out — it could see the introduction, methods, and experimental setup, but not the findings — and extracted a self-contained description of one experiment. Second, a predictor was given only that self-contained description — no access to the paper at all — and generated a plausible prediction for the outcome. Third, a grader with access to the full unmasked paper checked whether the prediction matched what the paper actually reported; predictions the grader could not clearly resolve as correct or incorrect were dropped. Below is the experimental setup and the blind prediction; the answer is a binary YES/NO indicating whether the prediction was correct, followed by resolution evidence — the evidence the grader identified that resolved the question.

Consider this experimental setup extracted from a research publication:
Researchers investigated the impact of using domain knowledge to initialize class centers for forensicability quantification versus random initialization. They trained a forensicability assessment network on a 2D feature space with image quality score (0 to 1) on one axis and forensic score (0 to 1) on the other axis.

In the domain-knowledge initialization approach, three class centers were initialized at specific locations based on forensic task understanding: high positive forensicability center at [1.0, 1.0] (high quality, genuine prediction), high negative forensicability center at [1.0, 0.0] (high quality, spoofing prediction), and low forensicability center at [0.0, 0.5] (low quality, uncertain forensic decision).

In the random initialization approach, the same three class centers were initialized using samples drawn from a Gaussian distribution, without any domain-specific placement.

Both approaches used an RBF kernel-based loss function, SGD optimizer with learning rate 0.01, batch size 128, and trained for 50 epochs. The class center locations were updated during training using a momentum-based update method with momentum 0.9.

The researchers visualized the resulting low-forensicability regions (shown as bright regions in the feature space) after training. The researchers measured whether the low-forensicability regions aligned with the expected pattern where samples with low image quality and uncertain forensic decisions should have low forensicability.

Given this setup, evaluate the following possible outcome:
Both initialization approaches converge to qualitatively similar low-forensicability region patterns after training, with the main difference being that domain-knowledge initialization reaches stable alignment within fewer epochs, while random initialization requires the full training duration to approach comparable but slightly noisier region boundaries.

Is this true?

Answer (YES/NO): NO